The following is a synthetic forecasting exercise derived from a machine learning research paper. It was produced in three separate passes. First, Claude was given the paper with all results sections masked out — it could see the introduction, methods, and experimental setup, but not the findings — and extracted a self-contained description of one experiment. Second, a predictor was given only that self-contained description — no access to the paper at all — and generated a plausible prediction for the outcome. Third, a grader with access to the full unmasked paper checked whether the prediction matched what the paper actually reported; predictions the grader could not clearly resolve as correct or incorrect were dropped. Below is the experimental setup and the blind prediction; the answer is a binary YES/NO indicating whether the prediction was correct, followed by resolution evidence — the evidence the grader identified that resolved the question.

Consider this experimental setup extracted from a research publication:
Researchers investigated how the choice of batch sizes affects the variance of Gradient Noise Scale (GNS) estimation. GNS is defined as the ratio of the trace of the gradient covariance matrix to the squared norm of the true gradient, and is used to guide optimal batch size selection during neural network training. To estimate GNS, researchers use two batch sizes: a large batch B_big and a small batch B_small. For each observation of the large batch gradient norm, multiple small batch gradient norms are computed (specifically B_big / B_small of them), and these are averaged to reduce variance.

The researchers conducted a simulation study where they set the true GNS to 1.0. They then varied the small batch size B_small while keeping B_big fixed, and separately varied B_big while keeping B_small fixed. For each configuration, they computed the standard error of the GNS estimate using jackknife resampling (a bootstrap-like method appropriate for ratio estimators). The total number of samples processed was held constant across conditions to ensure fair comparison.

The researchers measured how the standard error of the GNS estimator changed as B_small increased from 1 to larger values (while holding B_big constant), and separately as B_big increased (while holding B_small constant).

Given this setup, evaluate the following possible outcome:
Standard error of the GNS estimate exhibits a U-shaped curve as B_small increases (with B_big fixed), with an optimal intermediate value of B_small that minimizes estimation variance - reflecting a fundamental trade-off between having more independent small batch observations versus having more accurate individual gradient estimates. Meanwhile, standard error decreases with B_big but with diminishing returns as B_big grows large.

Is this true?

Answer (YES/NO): NO